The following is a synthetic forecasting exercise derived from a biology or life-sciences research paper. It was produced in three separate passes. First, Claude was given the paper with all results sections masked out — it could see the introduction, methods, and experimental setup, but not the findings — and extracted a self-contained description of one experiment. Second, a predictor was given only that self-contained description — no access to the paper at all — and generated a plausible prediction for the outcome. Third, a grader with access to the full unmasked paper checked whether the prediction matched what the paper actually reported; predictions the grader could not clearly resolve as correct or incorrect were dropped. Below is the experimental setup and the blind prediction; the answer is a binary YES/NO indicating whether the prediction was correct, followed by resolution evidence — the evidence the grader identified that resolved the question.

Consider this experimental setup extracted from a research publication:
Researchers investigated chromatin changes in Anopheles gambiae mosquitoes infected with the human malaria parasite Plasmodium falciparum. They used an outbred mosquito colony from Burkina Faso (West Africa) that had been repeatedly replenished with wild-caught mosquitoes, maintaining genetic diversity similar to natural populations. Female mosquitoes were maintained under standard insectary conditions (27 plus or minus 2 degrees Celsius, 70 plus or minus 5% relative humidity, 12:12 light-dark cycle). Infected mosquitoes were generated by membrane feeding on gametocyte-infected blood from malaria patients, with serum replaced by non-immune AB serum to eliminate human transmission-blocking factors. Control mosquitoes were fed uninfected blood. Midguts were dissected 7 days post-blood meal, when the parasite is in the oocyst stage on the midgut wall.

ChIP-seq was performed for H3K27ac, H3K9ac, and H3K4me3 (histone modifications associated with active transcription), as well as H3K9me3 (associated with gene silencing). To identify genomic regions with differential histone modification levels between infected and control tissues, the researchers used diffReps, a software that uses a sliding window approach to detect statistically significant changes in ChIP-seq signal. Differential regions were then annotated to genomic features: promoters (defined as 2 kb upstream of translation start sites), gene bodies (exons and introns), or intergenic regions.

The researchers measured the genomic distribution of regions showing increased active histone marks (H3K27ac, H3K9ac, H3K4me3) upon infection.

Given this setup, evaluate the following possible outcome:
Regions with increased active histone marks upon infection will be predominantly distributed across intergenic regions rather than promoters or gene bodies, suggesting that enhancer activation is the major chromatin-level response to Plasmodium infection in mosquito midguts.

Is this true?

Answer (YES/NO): NO